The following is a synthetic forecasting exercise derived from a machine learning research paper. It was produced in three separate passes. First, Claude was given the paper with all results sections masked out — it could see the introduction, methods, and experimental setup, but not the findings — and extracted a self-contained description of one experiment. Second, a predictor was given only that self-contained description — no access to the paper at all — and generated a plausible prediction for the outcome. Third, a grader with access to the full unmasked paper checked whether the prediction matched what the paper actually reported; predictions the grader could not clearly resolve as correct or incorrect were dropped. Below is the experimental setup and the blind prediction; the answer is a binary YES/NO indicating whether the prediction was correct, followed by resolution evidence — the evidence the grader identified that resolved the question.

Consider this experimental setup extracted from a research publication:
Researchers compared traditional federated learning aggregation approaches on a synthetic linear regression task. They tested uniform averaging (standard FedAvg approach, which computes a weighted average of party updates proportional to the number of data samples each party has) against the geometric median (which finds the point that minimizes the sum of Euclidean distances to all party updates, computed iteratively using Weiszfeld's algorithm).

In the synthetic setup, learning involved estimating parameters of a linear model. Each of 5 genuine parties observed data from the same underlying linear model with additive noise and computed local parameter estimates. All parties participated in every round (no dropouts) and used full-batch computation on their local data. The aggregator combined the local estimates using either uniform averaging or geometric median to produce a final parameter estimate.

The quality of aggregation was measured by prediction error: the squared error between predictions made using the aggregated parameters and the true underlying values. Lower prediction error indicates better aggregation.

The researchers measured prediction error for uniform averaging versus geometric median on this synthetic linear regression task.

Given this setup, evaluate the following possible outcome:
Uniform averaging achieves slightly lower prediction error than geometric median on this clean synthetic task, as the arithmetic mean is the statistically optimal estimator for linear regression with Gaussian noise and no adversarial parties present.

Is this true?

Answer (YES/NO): NO